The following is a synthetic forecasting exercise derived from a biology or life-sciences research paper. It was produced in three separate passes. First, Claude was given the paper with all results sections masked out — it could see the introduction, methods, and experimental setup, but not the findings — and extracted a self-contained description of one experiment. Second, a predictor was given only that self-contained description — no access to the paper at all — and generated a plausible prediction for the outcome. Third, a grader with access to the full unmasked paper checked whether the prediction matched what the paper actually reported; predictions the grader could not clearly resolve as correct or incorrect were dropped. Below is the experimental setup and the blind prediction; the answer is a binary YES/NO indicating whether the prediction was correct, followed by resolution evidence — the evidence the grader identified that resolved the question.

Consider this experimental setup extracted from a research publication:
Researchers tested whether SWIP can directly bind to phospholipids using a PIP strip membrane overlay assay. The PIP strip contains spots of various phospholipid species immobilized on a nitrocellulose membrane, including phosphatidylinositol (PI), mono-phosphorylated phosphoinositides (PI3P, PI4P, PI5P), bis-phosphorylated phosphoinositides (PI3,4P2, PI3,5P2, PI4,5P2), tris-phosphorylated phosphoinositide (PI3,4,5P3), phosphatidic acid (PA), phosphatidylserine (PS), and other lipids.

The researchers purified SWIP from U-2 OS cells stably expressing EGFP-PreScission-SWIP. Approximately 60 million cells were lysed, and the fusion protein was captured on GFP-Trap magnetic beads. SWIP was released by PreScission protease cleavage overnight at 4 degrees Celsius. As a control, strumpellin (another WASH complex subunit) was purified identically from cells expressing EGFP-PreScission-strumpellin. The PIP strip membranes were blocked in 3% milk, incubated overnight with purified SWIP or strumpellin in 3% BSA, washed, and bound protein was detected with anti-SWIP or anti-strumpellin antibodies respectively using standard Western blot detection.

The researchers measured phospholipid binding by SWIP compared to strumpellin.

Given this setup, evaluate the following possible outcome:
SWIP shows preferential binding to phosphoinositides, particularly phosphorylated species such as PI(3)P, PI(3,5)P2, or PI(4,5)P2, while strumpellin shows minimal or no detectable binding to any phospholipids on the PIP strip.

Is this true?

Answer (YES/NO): YES